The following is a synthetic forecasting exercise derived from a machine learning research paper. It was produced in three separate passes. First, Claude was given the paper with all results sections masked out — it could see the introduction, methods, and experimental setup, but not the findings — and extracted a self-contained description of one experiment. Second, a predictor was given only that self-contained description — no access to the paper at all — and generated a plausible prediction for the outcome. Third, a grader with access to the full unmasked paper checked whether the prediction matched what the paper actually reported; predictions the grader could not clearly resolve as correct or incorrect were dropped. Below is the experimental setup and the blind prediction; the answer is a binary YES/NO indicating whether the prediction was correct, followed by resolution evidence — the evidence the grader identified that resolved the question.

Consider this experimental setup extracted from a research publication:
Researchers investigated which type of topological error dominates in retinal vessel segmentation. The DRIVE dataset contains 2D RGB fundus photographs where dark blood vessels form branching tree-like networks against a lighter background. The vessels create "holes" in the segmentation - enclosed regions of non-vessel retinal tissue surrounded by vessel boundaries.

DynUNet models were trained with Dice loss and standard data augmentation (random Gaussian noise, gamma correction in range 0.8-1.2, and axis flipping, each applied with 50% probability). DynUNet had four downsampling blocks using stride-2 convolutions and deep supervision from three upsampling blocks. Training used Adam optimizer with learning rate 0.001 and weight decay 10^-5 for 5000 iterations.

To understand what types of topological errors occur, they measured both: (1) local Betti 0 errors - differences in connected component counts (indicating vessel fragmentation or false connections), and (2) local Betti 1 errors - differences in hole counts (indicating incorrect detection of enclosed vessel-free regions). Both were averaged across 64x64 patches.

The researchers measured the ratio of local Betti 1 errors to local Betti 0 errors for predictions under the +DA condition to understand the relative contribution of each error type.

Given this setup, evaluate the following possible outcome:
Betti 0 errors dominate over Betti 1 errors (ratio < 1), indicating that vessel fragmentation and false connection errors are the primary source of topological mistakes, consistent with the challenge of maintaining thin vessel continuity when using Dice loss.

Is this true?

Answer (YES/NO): YES